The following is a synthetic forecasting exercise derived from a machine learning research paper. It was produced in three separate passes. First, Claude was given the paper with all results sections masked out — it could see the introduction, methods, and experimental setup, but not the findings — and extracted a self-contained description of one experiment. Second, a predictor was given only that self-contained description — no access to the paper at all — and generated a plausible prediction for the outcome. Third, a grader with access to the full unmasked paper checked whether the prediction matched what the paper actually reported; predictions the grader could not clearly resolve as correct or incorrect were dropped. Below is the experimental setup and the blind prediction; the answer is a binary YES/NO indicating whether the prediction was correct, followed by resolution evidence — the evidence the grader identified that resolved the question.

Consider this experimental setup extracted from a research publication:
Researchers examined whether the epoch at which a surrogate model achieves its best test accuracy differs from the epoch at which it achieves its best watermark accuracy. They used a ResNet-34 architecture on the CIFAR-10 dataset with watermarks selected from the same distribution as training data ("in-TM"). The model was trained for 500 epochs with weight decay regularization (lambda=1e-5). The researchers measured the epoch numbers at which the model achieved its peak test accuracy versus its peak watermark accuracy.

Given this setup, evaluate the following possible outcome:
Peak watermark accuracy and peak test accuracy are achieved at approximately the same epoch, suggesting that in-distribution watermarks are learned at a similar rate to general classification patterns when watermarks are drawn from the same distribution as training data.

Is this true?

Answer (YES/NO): NO